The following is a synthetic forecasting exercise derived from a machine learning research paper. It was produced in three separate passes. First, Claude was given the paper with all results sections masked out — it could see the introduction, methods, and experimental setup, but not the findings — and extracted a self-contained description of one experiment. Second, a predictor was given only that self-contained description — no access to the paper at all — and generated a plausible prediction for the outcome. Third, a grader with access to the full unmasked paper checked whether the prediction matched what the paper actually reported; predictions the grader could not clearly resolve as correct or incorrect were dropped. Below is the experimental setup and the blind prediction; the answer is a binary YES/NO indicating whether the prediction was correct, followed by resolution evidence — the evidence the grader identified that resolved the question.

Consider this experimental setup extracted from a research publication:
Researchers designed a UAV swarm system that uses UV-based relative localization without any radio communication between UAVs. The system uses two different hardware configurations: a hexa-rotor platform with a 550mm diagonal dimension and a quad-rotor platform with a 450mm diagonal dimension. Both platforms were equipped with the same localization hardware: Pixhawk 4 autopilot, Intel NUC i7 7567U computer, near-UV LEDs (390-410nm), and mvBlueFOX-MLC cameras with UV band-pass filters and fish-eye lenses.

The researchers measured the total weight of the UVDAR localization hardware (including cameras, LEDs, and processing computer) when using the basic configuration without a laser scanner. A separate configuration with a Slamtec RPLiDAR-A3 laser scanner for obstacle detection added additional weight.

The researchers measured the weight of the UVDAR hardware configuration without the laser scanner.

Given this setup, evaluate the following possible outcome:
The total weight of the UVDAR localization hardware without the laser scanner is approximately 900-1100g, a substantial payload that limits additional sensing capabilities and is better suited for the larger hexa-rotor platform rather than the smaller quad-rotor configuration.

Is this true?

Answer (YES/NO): NO